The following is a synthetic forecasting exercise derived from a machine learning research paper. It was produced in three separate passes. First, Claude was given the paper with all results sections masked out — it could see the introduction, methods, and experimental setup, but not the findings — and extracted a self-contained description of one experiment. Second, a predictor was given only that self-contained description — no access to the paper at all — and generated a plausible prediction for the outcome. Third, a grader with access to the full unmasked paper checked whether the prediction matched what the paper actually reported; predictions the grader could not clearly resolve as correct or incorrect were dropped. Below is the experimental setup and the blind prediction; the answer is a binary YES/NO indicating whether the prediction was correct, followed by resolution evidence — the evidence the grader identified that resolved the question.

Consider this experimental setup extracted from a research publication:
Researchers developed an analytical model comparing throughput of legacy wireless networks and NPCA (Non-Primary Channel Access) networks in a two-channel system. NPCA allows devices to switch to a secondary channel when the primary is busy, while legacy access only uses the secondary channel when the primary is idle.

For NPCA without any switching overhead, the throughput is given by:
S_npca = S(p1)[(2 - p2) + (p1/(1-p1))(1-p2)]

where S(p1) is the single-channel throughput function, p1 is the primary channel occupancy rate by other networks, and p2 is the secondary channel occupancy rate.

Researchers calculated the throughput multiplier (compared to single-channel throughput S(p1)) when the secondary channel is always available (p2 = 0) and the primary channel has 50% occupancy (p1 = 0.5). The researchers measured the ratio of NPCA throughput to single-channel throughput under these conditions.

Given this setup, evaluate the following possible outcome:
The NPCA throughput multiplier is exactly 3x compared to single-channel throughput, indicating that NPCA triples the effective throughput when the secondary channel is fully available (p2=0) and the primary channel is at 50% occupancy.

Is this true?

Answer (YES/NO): YES